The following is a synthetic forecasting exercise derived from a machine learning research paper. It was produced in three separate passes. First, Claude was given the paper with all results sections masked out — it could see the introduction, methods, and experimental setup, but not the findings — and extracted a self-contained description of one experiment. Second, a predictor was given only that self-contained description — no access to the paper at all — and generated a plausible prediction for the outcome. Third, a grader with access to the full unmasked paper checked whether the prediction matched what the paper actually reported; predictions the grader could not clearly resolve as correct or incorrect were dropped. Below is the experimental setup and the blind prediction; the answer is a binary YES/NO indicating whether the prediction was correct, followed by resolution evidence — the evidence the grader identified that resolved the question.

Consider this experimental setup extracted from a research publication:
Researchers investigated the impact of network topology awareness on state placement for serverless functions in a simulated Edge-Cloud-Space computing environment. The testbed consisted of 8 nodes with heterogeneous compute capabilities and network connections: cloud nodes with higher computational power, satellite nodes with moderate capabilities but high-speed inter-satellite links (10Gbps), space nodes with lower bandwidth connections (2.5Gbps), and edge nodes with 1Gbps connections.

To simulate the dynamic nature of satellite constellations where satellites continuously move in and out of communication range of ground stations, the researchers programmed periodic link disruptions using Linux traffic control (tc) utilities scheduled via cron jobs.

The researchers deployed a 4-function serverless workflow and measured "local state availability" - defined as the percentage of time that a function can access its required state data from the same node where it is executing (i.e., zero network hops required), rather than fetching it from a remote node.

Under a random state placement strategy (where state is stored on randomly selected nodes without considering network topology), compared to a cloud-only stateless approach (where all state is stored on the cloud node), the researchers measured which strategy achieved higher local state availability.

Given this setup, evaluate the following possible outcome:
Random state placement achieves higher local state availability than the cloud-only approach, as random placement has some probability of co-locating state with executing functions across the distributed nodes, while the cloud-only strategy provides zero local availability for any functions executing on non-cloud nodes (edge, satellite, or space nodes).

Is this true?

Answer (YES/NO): YES